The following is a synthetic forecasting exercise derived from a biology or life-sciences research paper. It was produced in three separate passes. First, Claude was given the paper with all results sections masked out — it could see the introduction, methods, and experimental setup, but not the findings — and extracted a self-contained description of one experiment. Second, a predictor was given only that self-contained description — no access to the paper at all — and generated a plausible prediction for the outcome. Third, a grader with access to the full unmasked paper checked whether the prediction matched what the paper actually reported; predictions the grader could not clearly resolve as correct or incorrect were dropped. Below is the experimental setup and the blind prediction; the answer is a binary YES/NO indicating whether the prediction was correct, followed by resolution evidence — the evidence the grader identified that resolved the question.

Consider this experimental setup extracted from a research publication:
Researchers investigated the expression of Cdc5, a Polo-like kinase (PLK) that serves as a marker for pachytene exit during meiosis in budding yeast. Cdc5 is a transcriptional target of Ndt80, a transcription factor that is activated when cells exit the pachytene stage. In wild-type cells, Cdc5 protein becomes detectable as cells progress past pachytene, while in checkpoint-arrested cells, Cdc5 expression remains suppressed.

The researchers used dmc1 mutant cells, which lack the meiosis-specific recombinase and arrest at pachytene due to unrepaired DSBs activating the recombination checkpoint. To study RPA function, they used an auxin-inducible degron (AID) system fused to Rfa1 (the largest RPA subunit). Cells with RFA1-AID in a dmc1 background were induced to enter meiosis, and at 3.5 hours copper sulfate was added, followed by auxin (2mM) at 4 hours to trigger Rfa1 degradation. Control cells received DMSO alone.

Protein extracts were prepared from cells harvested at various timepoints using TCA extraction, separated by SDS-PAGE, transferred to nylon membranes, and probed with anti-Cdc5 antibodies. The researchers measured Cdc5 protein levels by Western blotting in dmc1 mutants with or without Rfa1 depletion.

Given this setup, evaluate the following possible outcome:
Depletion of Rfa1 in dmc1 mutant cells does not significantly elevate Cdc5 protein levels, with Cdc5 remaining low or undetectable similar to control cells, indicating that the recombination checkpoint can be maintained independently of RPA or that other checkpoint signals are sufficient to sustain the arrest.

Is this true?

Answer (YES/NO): NO